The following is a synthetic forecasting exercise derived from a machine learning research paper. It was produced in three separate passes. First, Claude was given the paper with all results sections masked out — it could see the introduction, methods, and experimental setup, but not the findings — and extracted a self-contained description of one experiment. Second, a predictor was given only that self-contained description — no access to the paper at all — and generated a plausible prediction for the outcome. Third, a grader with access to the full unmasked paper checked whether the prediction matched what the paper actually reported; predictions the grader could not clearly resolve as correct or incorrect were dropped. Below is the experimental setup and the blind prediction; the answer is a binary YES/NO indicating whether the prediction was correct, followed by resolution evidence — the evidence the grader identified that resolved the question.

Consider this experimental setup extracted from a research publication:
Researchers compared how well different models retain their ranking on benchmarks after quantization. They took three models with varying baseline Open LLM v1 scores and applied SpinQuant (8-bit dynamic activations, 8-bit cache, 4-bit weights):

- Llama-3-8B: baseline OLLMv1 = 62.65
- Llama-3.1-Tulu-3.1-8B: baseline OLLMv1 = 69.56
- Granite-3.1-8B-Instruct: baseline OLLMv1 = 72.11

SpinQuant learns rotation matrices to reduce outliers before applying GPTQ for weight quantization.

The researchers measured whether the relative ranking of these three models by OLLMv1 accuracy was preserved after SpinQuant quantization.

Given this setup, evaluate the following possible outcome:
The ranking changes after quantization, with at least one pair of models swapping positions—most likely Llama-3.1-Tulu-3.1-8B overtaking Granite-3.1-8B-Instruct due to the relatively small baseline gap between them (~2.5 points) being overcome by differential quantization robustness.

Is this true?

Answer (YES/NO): YES